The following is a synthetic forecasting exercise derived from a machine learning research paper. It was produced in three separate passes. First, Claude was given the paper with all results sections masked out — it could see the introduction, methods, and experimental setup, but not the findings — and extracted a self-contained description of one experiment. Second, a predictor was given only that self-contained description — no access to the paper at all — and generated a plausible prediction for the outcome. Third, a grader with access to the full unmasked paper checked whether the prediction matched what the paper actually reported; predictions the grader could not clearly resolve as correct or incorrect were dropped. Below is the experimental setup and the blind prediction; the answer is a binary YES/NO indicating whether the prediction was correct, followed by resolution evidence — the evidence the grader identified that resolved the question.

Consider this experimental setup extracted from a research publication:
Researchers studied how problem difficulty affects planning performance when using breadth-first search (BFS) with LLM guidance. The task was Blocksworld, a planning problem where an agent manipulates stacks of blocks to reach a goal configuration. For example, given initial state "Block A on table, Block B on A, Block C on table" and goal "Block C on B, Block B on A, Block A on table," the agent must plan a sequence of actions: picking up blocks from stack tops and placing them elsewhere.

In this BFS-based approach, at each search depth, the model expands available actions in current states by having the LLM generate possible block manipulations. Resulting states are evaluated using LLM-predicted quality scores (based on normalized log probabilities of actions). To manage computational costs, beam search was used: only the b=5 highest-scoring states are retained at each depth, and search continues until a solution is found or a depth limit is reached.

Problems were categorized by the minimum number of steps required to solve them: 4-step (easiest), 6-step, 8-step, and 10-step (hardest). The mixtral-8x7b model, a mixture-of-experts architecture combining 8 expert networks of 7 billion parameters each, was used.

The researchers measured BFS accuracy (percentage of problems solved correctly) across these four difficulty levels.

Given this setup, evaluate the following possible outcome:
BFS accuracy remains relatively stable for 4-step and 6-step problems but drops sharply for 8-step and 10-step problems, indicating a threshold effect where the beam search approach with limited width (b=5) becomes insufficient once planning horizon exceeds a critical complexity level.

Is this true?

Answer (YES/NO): NO